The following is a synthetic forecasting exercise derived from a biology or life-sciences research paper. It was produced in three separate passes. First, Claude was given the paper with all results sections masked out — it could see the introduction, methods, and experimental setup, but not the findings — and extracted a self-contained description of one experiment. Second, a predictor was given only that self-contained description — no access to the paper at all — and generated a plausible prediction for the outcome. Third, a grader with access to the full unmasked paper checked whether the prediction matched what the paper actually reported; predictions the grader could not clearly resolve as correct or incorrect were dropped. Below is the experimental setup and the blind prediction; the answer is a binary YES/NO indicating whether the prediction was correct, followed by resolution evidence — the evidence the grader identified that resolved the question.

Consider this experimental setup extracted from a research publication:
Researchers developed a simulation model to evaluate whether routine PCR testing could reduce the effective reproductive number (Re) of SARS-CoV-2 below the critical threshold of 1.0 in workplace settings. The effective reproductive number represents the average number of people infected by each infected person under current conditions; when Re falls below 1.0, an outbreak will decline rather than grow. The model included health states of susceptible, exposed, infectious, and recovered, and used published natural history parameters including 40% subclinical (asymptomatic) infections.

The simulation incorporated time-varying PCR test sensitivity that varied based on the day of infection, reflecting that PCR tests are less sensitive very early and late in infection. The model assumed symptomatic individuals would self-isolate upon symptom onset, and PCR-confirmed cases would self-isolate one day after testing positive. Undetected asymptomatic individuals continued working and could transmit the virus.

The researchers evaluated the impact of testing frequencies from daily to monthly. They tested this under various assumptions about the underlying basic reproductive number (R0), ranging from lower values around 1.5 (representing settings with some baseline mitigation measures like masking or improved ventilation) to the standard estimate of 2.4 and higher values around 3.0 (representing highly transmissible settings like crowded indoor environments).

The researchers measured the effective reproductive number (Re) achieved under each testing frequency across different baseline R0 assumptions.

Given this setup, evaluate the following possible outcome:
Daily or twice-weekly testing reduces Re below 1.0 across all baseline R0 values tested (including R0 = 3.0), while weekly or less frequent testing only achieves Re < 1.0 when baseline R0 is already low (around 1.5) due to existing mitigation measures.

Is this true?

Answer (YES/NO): NO